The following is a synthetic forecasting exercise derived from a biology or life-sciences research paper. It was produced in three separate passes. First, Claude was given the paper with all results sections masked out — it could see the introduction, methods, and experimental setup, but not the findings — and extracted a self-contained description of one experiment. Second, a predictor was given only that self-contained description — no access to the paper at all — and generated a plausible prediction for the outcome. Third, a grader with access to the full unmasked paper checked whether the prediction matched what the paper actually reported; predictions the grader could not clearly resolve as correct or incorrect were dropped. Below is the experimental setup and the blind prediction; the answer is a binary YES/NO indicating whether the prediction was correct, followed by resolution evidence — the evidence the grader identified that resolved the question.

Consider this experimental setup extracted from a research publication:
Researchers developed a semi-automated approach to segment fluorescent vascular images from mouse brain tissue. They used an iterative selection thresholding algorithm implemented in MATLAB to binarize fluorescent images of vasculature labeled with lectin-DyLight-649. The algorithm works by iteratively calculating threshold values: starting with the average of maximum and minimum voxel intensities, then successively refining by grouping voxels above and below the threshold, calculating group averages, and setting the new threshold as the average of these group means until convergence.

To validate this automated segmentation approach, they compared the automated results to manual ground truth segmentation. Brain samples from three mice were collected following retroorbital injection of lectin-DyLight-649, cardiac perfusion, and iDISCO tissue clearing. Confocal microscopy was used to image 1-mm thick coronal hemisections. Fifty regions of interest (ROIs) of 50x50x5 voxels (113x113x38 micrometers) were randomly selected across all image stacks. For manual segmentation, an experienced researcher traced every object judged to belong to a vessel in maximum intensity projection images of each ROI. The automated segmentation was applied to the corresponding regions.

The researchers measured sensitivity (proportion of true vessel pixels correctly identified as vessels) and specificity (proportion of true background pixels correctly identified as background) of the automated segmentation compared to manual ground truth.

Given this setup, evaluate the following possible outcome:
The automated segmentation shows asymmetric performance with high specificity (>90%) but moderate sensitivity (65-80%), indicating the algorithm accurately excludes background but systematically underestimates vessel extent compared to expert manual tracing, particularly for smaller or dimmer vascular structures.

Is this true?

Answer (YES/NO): NO